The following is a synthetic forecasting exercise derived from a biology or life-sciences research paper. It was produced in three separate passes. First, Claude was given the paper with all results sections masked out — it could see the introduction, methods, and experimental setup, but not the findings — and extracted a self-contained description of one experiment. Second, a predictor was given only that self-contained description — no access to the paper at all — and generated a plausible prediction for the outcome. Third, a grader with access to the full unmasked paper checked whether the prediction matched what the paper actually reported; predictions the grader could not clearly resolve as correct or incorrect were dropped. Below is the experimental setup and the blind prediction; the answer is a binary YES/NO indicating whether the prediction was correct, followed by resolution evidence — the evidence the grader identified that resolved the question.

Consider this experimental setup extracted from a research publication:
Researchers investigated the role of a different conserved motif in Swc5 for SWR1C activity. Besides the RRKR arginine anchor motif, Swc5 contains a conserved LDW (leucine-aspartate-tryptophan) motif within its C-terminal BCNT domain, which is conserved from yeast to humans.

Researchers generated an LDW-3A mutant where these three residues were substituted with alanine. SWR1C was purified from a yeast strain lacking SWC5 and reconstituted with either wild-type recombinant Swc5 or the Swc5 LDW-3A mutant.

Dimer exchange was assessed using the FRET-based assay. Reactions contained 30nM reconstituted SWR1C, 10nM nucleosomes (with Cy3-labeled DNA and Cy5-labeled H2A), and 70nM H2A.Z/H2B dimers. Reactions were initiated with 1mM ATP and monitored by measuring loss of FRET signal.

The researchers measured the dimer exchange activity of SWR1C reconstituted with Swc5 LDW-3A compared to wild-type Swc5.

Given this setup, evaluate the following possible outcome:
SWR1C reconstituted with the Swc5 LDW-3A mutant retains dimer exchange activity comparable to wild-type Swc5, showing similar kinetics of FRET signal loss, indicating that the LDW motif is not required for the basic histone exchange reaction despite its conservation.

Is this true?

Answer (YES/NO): NO